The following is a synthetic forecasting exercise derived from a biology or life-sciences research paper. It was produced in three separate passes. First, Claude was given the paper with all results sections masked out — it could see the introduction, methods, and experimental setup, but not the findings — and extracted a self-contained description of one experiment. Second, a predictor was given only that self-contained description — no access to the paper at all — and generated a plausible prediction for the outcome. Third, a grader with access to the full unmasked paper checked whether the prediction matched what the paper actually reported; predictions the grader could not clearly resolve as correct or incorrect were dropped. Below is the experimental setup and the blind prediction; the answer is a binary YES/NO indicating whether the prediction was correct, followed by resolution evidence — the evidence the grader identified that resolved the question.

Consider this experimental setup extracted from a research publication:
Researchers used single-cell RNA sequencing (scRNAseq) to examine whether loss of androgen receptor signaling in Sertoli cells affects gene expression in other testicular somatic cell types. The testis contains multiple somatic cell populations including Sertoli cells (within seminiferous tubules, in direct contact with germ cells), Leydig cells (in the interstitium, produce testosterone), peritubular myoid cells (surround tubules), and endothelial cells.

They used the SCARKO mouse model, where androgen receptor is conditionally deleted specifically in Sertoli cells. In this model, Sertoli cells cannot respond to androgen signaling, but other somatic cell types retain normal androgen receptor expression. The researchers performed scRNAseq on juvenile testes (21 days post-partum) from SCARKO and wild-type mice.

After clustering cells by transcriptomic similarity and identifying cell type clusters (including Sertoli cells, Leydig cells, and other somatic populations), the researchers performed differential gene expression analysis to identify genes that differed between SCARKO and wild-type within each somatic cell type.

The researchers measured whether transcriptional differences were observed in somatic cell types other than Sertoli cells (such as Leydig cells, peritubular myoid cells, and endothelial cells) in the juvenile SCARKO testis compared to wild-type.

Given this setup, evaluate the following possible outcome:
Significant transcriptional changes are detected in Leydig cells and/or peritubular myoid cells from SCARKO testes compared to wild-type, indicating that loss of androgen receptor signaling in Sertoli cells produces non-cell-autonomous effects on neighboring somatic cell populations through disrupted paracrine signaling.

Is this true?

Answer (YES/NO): NO